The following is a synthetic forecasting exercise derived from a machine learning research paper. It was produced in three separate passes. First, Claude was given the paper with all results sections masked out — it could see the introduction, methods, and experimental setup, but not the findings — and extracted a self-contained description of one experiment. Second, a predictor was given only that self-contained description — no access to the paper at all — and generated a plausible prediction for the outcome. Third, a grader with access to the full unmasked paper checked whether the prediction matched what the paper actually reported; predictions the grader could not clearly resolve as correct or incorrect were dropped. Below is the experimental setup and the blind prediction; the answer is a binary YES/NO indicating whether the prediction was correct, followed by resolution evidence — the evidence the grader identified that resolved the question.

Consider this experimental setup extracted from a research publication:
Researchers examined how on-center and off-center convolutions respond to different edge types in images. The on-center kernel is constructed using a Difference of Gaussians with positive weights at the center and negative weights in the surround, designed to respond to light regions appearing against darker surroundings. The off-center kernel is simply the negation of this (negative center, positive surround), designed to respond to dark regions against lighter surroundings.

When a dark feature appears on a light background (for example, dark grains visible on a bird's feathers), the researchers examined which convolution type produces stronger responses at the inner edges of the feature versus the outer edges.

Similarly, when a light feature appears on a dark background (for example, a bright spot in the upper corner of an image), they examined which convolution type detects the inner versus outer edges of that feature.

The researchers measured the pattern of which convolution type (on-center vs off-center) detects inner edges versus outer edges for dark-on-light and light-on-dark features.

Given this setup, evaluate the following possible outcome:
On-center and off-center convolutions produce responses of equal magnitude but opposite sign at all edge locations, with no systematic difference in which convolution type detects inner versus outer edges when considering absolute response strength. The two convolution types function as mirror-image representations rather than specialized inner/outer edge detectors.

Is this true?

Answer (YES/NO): NO